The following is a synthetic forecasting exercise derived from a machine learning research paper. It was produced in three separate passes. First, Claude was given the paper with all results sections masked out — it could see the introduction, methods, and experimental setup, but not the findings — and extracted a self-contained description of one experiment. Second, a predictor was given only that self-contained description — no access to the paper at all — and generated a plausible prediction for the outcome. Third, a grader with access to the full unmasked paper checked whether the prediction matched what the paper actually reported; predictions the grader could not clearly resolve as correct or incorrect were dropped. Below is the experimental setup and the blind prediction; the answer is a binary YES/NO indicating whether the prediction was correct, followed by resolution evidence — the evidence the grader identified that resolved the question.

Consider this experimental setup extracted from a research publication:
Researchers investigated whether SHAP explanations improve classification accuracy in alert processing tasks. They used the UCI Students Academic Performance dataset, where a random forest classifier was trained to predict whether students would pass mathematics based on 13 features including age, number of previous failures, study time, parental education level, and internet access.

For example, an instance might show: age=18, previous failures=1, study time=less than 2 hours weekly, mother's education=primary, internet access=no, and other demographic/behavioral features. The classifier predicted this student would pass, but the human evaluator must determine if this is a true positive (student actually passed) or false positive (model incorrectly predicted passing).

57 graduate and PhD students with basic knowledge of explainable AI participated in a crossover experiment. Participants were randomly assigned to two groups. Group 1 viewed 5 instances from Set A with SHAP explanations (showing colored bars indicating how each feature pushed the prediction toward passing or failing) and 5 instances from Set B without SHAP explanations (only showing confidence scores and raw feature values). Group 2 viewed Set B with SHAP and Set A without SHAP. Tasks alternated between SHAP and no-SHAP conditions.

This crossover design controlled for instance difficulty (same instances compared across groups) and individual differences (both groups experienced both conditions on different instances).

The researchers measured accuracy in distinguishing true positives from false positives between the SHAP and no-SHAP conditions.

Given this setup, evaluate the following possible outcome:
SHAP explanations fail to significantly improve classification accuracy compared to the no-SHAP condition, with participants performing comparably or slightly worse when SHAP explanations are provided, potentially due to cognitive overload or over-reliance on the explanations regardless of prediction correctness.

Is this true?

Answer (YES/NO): YES